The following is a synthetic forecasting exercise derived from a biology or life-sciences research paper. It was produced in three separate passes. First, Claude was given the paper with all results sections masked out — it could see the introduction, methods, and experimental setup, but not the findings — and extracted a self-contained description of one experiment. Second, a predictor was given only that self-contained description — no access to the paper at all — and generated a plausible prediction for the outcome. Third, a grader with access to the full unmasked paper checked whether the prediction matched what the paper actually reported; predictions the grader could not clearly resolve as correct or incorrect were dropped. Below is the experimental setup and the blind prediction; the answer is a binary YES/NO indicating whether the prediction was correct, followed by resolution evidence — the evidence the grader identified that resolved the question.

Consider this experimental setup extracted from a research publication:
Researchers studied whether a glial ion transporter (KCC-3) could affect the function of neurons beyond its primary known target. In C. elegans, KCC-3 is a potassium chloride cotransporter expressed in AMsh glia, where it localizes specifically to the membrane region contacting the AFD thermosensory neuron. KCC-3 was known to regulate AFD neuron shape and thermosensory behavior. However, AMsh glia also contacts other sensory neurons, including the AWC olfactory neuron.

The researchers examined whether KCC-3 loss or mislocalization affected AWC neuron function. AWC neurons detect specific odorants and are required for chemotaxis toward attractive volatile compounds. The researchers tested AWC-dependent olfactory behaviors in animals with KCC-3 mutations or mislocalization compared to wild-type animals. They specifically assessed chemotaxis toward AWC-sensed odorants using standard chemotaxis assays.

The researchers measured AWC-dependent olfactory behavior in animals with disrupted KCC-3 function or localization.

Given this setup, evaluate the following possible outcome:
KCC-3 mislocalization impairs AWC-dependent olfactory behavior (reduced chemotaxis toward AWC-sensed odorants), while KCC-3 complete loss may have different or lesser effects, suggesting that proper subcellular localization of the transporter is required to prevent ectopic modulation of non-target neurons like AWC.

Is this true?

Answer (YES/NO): NO